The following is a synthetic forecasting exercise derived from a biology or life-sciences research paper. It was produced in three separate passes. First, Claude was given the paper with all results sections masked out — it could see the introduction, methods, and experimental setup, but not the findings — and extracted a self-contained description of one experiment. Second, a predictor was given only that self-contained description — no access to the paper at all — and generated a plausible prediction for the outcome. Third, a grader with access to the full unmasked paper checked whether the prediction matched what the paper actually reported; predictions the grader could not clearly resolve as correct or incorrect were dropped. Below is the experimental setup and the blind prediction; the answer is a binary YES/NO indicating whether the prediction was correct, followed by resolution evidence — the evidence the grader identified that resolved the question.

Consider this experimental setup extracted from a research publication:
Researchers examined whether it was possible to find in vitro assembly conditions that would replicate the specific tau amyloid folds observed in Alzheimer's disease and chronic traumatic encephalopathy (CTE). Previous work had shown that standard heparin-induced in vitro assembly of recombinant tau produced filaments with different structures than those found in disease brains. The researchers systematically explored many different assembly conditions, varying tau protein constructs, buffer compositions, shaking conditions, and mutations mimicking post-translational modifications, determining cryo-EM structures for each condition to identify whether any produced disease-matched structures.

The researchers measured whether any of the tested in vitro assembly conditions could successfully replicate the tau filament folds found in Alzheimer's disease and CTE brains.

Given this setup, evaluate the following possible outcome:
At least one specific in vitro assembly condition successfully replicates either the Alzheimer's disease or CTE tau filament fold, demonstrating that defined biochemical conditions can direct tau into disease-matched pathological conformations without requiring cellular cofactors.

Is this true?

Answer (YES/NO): YES